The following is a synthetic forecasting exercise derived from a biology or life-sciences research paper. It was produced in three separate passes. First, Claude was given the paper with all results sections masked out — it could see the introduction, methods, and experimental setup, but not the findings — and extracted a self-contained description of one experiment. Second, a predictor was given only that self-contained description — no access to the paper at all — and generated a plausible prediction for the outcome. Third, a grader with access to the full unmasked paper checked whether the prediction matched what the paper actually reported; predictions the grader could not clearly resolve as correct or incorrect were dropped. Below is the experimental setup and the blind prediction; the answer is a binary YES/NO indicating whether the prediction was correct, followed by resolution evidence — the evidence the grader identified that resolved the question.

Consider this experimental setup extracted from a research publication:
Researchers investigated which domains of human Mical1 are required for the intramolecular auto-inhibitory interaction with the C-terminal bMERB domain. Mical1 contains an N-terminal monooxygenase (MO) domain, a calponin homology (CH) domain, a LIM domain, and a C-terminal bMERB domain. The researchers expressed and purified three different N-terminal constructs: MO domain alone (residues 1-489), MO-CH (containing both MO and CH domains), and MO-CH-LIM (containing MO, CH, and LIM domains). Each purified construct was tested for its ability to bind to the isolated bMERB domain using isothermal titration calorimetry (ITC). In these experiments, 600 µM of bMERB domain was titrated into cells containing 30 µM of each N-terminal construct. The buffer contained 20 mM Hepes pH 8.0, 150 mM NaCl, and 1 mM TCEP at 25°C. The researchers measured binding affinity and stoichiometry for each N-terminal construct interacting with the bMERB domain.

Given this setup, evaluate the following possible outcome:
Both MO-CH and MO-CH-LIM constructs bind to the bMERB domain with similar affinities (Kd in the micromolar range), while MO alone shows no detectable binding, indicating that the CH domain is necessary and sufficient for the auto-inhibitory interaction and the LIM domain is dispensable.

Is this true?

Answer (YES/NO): NO